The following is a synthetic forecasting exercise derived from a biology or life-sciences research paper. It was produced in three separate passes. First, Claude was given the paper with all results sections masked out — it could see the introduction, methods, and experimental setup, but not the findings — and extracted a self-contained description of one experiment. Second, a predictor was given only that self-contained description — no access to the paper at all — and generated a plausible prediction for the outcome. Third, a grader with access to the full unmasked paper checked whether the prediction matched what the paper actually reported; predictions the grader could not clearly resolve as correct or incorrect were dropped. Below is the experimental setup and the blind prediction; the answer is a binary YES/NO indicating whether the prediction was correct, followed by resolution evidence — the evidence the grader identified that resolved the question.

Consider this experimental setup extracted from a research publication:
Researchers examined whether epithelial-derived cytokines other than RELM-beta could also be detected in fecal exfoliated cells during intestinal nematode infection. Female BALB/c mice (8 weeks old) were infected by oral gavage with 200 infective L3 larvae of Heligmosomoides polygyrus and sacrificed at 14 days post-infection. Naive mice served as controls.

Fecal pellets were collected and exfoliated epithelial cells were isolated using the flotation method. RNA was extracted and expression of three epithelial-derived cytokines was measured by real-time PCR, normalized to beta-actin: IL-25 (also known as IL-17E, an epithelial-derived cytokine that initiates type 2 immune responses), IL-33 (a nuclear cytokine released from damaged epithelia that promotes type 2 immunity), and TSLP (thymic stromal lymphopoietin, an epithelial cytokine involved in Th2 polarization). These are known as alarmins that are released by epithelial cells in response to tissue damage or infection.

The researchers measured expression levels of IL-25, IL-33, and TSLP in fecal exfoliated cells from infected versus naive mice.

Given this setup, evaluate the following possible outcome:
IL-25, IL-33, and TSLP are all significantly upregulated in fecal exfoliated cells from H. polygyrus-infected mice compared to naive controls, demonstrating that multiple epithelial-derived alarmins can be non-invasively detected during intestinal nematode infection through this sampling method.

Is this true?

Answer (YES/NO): NO